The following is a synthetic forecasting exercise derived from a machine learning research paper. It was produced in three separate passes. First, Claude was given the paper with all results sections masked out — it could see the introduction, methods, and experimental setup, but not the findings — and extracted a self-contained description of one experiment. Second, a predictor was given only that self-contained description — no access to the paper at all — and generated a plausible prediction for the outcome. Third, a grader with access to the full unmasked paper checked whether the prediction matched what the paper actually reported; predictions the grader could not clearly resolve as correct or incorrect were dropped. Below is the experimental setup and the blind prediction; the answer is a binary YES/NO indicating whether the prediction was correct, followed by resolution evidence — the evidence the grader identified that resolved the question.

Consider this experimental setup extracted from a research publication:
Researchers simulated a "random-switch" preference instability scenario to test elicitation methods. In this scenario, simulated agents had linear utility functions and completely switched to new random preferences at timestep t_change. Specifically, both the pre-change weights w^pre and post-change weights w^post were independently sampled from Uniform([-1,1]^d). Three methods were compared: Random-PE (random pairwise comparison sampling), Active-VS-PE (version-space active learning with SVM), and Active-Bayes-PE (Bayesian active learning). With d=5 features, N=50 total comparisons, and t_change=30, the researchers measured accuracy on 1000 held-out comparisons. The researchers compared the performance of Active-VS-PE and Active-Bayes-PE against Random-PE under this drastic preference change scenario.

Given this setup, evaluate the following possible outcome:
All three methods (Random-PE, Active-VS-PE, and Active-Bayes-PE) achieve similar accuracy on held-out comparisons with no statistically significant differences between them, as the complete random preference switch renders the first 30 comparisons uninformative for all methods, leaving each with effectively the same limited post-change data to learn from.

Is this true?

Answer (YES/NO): NO